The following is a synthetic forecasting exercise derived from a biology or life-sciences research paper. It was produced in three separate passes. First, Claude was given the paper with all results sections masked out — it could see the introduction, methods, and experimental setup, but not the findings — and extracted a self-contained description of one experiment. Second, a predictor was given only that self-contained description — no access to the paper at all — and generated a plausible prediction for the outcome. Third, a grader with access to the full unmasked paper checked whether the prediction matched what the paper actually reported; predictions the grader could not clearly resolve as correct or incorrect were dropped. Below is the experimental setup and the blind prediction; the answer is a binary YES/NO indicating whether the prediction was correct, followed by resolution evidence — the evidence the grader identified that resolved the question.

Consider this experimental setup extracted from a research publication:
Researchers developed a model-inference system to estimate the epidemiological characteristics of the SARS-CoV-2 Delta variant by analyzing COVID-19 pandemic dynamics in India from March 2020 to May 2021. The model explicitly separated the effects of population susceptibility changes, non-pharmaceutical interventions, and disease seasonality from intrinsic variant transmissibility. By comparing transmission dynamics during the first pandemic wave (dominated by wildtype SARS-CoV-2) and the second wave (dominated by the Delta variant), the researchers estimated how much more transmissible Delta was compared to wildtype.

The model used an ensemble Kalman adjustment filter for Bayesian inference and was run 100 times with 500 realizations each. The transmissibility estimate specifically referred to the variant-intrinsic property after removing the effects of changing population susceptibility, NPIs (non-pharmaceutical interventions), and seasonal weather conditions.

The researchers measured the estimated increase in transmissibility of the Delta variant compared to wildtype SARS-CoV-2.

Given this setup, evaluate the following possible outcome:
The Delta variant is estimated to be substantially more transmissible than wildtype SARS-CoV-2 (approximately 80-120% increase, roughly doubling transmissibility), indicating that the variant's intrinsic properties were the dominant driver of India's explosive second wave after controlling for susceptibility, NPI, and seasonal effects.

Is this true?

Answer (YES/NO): NO